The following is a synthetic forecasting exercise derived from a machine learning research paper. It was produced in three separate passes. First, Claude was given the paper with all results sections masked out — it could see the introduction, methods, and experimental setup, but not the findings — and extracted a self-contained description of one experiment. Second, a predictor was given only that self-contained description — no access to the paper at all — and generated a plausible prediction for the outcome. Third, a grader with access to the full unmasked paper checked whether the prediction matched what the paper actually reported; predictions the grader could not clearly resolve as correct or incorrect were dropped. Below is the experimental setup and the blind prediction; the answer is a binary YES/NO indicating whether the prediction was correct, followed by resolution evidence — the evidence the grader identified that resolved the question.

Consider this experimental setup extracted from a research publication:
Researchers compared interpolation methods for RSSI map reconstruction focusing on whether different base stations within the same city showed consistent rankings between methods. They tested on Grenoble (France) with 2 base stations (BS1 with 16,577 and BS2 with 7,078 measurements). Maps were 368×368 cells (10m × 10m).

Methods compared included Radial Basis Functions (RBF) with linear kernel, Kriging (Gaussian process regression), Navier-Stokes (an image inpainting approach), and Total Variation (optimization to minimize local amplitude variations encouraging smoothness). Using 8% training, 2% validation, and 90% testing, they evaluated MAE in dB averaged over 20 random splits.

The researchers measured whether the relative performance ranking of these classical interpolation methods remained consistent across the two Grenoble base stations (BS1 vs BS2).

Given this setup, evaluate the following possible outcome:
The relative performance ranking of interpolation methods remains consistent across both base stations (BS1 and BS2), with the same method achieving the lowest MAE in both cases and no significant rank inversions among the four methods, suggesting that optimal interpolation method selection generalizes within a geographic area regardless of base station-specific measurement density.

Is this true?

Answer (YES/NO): NO